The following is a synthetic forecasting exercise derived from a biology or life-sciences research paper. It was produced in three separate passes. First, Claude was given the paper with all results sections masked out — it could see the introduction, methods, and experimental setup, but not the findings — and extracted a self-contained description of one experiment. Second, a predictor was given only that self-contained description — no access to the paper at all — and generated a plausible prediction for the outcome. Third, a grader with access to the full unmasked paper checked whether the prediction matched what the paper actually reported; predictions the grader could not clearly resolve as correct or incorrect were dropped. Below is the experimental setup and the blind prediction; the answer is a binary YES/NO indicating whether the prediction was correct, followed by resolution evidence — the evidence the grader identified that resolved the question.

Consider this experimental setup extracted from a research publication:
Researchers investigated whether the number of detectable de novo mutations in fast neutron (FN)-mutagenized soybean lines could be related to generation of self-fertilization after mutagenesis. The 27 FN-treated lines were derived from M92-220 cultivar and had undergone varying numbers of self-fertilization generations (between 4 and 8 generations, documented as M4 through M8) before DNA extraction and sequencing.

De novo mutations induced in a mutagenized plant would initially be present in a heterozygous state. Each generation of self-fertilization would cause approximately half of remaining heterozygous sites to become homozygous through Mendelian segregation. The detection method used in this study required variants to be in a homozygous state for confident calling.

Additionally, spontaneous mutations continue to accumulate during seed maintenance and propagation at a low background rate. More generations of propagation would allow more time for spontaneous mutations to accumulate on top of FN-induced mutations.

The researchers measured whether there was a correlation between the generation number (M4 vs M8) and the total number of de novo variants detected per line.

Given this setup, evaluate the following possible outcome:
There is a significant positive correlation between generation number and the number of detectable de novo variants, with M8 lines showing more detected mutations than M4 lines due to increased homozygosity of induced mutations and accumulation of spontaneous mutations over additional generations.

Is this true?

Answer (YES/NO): NO